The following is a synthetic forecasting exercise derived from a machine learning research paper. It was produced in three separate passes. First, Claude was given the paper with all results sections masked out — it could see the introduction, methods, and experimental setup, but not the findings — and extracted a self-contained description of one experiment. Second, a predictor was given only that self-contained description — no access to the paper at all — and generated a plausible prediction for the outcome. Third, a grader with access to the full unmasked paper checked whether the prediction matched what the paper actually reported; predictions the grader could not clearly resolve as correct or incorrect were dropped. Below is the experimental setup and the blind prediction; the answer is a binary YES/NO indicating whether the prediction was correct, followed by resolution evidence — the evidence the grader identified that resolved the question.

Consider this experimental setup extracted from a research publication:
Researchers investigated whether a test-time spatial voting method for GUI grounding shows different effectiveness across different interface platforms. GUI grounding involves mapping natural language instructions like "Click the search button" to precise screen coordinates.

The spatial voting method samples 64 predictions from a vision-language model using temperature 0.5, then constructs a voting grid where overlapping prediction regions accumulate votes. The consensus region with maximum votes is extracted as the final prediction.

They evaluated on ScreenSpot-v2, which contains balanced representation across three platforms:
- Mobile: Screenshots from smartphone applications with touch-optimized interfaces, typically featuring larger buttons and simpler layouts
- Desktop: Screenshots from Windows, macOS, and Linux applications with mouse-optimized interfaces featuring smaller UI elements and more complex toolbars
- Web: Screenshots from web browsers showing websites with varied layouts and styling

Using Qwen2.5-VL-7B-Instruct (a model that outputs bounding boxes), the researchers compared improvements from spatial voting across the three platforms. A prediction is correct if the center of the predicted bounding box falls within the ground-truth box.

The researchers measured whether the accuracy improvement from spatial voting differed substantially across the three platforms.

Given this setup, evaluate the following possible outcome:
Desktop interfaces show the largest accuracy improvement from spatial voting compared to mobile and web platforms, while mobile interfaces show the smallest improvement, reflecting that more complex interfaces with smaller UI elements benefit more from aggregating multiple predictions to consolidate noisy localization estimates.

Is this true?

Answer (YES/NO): NO